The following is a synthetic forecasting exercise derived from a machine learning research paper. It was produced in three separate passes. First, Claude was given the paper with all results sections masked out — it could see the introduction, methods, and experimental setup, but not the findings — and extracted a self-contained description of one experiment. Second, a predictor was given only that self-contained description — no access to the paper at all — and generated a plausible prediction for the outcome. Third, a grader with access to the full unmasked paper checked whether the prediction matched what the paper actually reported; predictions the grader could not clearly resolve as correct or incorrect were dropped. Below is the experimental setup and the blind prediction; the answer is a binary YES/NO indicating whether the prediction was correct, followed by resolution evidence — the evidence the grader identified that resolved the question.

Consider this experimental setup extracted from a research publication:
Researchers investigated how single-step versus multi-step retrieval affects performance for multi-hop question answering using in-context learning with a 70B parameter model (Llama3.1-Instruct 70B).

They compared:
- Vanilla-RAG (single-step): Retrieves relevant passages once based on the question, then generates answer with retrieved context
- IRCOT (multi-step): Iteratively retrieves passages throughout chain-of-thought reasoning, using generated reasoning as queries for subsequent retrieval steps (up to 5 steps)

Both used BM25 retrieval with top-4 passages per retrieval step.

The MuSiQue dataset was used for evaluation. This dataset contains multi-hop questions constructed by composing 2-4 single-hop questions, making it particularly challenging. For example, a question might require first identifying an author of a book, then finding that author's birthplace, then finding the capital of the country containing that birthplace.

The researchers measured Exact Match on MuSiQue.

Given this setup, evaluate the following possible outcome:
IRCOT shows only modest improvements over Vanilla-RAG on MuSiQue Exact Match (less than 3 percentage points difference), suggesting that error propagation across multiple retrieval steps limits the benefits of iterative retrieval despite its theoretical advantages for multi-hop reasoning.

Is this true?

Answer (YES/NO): NO